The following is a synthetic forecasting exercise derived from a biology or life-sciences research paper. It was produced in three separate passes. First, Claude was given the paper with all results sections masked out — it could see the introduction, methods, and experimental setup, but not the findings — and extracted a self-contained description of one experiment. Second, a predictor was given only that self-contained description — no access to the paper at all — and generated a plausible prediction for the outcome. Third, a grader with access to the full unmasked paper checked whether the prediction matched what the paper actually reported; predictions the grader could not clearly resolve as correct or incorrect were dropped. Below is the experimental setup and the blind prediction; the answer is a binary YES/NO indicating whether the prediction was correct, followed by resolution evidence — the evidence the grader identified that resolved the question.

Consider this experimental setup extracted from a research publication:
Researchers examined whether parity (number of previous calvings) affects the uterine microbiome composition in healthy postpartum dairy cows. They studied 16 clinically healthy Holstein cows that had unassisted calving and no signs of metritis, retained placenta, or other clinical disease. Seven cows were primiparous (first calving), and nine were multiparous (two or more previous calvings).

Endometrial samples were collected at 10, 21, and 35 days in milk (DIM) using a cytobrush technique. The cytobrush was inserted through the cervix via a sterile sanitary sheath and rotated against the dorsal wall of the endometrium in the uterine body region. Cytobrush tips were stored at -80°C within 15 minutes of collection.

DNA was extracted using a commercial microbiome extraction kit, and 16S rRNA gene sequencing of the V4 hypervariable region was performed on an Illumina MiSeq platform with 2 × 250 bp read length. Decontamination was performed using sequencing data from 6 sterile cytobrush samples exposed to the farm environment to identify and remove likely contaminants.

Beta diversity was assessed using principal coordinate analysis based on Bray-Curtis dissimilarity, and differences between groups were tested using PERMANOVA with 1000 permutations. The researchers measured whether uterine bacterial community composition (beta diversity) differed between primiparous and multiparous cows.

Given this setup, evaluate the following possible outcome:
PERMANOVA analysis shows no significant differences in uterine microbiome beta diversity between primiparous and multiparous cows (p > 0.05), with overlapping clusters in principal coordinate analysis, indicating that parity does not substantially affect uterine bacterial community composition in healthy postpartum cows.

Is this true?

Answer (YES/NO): NO